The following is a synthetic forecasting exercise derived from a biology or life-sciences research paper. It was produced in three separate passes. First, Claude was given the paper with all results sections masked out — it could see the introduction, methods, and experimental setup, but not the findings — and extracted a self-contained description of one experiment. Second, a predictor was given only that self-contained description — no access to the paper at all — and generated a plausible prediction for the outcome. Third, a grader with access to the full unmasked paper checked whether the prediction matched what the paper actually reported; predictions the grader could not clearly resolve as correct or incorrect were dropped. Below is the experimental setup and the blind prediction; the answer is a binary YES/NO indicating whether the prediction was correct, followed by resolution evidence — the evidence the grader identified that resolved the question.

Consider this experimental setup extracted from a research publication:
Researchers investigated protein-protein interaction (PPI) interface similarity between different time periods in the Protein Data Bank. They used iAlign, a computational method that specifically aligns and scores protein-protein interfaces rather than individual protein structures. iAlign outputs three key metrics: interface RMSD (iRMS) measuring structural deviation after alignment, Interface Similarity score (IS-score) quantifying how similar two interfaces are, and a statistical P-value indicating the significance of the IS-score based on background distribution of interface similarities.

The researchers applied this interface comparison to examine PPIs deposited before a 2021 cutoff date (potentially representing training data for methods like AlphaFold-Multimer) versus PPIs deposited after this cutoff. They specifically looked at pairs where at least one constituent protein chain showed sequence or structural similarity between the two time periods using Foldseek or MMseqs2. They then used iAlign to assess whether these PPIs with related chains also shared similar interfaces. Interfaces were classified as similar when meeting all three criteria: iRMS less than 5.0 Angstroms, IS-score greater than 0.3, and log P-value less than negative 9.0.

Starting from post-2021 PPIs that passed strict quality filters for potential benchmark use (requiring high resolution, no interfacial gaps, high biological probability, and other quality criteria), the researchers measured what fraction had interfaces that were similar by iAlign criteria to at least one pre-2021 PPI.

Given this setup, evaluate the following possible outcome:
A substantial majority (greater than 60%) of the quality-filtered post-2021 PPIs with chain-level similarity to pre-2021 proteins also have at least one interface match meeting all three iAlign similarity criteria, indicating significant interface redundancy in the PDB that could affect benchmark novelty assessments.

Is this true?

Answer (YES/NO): YES